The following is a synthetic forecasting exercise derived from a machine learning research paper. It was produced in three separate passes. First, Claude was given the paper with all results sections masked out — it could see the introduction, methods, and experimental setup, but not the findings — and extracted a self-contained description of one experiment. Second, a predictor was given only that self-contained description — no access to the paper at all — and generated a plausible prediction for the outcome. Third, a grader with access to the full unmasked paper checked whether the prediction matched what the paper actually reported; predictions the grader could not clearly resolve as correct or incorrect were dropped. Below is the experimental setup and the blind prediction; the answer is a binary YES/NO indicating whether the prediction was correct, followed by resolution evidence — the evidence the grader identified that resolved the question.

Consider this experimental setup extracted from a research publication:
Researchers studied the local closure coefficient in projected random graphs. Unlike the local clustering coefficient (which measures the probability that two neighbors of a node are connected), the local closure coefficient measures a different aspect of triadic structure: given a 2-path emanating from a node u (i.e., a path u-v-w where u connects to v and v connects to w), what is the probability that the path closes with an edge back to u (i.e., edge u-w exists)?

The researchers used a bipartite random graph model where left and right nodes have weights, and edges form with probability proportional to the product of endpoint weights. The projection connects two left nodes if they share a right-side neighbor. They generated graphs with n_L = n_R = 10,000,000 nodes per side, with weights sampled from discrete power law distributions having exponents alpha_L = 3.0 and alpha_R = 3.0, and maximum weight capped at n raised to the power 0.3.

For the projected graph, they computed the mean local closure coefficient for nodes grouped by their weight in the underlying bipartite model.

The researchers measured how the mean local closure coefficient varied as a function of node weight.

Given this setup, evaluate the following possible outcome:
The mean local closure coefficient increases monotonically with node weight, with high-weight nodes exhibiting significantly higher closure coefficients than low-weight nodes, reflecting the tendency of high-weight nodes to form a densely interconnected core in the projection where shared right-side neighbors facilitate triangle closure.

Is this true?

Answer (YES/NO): NO